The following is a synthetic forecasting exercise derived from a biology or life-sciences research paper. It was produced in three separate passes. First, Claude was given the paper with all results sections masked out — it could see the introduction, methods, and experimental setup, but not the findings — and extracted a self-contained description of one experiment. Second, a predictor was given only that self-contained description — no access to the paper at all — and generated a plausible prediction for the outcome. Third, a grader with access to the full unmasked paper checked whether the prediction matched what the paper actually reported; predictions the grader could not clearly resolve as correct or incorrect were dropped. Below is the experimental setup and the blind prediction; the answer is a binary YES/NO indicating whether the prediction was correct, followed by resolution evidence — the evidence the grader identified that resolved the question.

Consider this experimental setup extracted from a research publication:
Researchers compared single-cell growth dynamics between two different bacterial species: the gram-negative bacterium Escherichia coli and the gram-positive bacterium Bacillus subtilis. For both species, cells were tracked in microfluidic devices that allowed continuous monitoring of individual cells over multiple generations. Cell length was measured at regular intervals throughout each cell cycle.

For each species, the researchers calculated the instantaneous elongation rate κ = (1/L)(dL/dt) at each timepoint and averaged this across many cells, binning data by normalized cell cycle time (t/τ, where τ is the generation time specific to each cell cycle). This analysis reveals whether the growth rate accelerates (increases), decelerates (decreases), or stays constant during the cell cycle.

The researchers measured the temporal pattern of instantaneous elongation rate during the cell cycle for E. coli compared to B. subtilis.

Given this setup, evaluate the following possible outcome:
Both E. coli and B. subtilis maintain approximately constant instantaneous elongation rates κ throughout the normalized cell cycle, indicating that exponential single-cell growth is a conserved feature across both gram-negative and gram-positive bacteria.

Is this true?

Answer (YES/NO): NO